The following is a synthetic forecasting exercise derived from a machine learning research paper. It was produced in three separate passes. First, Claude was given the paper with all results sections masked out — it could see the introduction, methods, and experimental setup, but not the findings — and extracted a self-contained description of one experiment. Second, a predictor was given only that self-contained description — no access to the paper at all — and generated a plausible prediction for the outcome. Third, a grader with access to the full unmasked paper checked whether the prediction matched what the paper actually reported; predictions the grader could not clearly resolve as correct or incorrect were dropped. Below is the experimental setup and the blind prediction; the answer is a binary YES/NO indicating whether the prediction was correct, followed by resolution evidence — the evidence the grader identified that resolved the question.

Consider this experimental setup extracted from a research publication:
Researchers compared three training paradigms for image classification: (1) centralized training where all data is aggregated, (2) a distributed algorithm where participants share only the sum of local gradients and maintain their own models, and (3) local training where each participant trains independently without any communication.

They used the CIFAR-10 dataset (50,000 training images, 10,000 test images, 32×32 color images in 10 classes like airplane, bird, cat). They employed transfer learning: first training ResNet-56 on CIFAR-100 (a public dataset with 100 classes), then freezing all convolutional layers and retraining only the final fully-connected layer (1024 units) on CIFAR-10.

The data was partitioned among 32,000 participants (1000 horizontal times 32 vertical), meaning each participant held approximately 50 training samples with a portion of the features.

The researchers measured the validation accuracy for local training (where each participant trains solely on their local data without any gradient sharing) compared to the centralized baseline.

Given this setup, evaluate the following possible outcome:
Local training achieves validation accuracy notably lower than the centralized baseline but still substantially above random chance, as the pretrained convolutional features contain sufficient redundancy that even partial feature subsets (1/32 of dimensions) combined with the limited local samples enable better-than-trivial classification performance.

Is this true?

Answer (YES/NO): NO